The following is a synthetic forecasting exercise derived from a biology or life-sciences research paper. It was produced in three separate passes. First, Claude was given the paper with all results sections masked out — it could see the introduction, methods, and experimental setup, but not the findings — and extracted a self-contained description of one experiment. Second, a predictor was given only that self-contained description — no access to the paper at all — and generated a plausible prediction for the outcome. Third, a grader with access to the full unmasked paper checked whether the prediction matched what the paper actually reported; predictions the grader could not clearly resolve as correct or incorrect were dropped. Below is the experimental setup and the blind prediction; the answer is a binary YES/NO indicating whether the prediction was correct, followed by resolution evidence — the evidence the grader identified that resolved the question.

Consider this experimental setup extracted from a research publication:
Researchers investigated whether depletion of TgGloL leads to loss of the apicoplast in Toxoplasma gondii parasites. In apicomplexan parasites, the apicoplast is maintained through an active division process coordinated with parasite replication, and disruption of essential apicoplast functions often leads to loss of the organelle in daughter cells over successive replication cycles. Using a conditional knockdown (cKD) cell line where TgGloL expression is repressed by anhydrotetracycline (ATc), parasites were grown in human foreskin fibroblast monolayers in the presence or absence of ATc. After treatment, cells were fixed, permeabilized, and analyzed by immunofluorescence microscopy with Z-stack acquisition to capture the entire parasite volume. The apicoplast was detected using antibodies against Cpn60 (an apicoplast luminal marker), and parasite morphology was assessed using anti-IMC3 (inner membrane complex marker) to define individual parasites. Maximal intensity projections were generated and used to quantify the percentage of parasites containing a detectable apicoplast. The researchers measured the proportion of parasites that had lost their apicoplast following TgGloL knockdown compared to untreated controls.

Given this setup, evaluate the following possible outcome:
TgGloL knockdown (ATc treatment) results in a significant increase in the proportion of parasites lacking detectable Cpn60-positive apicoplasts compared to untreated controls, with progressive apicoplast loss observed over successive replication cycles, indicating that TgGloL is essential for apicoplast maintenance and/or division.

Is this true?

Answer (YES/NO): YES